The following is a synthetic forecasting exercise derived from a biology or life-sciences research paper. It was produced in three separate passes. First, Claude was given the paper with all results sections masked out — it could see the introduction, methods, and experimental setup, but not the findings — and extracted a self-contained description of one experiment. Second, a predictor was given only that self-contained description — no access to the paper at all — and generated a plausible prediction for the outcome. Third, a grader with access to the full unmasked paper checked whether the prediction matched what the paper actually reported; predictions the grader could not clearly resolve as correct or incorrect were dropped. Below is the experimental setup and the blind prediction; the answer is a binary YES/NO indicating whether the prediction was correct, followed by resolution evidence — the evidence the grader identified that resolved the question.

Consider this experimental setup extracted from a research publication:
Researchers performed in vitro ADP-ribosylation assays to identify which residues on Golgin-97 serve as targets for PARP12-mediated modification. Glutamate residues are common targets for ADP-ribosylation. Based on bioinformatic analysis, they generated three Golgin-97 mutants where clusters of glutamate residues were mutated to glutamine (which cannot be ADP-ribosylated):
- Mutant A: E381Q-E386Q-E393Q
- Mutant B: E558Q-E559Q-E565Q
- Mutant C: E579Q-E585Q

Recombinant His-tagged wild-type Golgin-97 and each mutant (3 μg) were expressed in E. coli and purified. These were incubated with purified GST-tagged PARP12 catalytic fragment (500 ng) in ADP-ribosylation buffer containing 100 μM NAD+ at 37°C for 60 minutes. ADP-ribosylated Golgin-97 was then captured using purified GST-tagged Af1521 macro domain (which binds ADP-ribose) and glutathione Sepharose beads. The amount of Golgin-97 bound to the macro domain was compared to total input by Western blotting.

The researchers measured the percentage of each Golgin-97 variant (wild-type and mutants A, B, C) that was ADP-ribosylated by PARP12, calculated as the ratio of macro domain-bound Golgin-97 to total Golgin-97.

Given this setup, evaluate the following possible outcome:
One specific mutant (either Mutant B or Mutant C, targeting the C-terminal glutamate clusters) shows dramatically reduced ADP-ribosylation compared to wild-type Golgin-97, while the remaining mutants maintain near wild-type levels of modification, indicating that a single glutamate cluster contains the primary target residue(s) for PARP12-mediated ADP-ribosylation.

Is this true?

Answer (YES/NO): NO